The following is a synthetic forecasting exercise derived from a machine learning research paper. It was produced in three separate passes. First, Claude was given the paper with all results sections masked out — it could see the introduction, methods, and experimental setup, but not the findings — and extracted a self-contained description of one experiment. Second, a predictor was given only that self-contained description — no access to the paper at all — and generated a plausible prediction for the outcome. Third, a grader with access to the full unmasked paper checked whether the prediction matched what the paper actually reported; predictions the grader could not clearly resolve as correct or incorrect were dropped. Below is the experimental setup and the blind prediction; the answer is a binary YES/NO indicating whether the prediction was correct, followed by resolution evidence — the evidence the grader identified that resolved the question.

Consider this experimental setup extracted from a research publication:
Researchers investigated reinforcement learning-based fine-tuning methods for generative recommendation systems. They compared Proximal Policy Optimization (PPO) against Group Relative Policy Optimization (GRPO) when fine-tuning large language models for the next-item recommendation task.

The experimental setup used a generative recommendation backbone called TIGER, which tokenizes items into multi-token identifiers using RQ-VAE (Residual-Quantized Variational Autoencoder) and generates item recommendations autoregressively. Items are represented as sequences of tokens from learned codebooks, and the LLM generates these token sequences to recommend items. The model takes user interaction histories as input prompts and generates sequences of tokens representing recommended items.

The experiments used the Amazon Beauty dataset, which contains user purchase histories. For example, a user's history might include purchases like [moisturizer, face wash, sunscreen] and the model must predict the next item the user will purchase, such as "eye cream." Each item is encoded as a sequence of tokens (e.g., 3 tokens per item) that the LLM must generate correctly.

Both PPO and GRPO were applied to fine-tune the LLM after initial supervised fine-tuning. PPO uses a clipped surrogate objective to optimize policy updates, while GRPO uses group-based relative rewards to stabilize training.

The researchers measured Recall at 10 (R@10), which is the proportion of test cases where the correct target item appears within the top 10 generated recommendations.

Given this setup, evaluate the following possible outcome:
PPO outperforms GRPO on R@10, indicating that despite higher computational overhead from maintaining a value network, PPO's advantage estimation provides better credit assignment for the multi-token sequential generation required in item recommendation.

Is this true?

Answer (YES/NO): NO